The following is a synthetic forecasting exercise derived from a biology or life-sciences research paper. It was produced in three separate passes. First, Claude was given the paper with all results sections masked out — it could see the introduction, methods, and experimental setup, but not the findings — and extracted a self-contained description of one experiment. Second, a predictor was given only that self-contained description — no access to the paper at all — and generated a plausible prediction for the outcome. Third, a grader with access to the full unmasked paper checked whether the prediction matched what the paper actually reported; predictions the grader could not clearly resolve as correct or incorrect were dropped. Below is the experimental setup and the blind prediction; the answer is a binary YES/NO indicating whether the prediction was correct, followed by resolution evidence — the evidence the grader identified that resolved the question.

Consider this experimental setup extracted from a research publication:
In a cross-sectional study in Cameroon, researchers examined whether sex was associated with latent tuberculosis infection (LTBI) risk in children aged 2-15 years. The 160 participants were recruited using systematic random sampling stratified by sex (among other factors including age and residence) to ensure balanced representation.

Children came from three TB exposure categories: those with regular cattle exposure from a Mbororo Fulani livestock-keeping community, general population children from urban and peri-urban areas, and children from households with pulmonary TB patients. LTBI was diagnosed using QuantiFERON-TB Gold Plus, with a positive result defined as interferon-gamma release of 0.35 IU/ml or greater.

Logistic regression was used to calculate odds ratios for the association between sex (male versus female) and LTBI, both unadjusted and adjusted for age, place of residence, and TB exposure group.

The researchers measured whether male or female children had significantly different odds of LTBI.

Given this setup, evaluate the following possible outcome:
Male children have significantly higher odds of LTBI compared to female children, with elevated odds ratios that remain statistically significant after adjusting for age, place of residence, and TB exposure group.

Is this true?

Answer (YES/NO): NO